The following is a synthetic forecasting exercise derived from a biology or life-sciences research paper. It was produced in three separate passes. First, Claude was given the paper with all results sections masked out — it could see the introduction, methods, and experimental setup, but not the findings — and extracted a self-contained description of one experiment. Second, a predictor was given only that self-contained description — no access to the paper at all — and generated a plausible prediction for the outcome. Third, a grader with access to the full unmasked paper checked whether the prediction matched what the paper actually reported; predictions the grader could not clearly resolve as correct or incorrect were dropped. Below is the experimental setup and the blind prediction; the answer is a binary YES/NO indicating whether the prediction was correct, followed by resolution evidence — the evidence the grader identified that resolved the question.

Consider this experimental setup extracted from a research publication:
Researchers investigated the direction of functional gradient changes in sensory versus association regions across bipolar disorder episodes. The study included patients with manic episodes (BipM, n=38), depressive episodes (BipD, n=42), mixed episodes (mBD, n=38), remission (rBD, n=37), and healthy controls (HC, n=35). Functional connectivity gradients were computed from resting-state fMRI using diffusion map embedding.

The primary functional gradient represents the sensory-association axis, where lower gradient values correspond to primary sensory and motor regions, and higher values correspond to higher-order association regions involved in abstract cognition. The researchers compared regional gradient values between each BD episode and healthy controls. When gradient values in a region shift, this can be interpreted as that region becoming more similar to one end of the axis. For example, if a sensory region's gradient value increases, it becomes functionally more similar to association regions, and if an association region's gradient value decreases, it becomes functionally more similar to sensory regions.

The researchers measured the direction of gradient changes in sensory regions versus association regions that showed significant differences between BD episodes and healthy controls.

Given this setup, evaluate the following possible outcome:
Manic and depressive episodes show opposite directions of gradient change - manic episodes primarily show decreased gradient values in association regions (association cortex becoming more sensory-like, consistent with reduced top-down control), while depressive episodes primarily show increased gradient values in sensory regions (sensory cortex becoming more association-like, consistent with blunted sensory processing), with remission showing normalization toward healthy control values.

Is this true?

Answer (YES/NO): NO